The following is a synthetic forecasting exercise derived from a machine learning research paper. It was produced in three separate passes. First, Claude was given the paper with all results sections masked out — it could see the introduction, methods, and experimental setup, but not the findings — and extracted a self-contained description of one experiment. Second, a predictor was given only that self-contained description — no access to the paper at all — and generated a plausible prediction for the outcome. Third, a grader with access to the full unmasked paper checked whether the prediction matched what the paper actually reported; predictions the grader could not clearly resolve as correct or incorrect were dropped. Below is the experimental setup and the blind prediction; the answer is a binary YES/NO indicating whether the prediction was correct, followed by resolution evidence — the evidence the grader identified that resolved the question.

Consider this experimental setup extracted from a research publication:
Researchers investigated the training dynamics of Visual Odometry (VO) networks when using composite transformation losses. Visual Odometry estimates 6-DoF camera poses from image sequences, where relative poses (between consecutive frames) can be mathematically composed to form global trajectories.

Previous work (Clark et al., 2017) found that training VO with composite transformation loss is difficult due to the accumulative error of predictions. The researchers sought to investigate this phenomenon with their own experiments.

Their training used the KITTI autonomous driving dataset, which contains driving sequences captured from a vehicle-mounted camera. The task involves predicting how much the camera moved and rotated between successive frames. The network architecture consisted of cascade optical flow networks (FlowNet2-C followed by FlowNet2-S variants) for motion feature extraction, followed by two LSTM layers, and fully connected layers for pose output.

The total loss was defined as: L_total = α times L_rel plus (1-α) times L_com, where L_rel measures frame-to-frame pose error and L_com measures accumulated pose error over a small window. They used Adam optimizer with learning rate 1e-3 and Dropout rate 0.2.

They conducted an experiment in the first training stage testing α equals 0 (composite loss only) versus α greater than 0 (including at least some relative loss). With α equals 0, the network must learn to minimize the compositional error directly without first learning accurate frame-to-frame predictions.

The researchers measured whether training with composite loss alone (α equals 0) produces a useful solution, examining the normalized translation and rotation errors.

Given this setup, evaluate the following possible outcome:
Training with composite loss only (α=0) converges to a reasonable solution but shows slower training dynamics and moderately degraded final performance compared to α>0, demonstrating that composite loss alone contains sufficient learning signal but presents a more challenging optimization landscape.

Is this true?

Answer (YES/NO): NO